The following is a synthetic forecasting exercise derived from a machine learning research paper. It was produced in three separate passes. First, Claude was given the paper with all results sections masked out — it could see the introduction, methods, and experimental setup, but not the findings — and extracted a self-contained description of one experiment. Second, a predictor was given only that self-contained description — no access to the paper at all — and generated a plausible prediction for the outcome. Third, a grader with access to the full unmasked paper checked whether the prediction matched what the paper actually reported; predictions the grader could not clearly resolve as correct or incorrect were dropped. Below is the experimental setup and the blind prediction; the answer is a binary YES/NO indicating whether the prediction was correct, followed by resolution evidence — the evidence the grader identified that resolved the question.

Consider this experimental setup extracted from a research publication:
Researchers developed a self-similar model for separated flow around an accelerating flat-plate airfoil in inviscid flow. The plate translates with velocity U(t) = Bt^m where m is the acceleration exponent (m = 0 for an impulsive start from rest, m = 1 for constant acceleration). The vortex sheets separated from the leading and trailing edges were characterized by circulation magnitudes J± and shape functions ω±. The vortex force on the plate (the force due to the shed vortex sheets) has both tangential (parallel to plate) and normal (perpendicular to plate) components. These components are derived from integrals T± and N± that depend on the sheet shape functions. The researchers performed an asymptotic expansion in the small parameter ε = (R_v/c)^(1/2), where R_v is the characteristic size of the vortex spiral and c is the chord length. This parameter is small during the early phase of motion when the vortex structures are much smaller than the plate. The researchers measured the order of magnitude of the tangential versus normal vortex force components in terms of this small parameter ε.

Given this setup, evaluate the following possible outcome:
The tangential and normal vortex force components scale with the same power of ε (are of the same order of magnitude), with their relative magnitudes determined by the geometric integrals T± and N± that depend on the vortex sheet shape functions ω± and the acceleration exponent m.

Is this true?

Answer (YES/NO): NO